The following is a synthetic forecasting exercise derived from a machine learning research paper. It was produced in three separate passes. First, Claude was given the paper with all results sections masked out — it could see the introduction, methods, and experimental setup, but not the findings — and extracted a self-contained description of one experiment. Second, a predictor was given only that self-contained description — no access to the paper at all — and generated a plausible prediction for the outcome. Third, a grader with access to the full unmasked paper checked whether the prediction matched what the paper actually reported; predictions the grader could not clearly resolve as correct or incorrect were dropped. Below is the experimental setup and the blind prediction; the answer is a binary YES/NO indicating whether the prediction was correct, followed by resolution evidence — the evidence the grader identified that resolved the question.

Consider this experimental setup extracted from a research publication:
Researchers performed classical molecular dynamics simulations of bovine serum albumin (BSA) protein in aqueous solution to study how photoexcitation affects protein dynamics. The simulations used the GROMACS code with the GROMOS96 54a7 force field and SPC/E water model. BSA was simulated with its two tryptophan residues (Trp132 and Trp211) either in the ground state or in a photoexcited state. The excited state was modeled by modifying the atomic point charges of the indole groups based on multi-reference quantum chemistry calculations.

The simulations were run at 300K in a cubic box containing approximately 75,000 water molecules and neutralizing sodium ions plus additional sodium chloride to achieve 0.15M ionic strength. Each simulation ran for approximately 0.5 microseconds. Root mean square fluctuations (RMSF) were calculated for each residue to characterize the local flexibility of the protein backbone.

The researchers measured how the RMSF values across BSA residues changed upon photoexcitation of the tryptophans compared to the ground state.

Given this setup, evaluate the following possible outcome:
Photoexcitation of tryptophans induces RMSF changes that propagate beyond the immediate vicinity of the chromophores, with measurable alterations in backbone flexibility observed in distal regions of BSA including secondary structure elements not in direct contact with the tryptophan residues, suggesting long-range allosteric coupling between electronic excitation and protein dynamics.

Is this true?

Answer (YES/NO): YES